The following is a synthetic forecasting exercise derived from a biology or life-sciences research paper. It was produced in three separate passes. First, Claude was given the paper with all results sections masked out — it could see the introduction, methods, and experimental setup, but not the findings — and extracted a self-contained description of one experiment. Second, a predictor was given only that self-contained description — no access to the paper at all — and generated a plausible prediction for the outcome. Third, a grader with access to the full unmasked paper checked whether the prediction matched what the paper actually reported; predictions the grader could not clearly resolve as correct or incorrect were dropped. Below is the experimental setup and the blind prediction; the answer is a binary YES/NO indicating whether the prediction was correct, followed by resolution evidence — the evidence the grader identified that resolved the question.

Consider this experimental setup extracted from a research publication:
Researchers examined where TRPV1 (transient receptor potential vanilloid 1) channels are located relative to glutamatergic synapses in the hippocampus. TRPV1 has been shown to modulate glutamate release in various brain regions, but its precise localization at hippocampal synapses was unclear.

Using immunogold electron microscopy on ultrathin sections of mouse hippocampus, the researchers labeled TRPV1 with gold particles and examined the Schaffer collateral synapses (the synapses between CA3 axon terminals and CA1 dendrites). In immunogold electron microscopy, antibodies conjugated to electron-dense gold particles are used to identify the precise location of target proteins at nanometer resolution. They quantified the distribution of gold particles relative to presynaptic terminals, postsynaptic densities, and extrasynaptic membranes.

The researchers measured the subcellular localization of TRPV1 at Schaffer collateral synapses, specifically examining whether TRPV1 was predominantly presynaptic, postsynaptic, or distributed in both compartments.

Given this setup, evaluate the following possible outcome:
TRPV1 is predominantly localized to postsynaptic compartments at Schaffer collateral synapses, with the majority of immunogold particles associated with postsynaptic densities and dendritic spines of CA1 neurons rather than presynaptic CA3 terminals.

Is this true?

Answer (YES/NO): NO